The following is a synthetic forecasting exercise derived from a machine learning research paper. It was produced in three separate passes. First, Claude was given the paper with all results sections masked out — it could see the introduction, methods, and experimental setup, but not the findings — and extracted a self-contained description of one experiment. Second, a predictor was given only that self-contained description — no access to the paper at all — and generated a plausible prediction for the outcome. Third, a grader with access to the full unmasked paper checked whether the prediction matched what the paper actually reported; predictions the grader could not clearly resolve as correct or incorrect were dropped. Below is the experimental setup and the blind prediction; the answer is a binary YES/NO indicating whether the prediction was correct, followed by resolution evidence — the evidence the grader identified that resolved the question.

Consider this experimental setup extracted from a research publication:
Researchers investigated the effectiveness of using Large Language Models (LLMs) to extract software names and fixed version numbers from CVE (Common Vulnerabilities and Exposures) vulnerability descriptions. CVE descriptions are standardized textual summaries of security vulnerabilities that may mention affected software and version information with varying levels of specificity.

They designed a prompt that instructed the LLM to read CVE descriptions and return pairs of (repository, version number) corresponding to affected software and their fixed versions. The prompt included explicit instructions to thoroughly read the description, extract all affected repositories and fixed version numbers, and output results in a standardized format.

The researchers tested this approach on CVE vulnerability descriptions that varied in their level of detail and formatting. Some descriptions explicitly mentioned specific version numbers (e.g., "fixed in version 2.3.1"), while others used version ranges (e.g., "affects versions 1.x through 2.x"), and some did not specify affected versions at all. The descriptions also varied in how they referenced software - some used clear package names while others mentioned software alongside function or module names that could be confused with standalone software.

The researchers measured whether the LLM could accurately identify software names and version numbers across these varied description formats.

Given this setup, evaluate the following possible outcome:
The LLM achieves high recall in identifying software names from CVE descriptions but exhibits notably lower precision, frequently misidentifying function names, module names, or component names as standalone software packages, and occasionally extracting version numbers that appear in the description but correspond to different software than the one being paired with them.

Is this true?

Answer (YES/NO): NO